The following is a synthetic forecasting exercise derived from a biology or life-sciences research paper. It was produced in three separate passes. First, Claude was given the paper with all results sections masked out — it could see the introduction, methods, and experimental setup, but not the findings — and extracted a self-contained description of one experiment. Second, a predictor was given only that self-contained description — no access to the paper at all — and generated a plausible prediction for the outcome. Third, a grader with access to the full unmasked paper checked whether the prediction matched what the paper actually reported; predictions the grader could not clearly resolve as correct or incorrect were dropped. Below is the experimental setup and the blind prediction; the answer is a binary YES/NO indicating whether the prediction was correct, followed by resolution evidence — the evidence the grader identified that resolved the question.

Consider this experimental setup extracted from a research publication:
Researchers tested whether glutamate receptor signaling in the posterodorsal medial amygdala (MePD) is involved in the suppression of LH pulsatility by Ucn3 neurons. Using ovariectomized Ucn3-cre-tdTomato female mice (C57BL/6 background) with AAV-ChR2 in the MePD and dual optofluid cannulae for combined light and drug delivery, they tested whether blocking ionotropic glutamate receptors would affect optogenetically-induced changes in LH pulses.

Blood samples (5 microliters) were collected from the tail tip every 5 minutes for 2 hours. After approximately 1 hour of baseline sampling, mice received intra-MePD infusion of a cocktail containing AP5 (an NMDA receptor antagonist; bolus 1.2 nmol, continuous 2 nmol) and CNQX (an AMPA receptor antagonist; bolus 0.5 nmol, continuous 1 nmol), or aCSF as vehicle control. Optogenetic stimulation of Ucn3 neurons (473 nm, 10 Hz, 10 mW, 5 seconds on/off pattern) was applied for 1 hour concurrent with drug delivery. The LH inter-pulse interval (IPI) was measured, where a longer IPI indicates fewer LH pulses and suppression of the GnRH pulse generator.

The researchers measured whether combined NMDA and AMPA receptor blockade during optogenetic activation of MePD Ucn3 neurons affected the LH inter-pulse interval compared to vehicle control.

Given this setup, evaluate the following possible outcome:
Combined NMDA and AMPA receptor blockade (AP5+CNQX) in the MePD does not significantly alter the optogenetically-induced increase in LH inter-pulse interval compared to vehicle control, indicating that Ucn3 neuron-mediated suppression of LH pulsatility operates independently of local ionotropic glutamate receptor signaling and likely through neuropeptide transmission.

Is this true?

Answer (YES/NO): NO